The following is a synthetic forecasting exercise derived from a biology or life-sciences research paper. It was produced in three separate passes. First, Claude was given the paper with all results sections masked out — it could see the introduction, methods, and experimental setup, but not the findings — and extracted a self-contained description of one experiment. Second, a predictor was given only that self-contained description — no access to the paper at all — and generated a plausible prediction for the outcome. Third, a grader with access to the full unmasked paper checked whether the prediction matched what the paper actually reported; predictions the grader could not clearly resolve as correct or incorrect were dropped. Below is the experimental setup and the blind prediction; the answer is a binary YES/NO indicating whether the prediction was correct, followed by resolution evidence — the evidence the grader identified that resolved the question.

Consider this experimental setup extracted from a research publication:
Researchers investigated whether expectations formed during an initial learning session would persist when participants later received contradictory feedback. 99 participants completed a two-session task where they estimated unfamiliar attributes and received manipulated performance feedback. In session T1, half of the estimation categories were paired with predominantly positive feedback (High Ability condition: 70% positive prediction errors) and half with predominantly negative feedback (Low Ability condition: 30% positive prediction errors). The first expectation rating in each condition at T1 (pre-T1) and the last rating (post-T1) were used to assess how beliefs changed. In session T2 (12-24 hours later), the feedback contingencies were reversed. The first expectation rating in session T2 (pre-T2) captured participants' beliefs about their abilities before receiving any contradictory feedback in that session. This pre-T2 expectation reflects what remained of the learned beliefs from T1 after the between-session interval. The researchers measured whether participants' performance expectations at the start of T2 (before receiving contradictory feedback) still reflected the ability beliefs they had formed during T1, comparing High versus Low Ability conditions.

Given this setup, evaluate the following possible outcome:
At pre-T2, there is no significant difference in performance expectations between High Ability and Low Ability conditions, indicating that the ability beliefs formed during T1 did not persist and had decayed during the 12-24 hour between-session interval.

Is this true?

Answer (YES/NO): NO